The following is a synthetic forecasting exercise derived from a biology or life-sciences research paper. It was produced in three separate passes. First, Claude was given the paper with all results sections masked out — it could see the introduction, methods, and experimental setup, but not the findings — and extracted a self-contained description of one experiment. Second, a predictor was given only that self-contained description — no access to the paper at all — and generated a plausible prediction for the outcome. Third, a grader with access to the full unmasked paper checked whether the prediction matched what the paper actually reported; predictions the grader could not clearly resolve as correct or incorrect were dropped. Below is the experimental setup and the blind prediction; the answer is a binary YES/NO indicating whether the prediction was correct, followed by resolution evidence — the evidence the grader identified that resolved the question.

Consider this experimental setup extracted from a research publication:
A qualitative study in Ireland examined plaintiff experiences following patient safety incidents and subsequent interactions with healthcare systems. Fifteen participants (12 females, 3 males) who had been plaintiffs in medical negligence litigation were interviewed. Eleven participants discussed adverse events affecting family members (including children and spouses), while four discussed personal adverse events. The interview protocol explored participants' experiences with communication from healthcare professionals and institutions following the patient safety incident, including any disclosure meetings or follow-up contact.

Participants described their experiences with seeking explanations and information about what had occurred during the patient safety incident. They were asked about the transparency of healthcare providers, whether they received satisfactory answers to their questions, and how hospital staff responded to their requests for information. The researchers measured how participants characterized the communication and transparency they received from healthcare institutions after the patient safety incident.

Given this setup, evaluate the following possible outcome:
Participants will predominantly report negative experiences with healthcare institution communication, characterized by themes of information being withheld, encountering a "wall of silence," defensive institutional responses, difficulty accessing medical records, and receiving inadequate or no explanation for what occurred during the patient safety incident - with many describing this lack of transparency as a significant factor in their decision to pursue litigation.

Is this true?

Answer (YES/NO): YES